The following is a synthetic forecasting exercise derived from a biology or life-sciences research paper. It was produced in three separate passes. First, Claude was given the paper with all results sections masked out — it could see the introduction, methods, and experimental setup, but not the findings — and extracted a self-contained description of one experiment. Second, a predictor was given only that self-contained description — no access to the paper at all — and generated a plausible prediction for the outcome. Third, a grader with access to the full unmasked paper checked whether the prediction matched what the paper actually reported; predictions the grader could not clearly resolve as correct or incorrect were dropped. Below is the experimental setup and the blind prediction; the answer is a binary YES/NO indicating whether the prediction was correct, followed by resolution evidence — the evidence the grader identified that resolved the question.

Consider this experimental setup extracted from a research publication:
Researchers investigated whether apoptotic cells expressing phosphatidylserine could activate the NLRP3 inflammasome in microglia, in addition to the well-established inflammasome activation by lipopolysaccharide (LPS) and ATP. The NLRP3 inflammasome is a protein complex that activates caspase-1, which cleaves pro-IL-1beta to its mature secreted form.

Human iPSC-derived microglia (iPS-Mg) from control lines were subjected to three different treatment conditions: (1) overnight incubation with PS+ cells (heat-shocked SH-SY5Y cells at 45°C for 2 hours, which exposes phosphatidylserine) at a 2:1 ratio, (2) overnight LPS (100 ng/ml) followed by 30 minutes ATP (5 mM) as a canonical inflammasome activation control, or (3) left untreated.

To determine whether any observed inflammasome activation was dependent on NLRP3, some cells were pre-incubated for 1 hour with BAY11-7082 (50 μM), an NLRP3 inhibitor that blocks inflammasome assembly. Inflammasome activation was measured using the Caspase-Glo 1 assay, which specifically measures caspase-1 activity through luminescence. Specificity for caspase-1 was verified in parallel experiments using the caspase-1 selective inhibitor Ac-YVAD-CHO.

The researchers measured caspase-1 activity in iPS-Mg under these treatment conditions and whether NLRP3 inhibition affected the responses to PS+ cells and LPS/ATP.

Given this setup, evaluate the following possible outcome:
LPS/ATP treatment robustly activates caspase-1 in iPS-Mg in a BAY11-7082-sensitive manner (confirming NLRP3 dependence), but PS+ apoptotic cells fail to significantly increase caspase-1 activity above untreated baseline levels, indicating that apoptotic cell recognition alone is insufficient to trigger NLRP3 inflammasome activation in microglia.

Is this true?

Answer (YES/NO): NO